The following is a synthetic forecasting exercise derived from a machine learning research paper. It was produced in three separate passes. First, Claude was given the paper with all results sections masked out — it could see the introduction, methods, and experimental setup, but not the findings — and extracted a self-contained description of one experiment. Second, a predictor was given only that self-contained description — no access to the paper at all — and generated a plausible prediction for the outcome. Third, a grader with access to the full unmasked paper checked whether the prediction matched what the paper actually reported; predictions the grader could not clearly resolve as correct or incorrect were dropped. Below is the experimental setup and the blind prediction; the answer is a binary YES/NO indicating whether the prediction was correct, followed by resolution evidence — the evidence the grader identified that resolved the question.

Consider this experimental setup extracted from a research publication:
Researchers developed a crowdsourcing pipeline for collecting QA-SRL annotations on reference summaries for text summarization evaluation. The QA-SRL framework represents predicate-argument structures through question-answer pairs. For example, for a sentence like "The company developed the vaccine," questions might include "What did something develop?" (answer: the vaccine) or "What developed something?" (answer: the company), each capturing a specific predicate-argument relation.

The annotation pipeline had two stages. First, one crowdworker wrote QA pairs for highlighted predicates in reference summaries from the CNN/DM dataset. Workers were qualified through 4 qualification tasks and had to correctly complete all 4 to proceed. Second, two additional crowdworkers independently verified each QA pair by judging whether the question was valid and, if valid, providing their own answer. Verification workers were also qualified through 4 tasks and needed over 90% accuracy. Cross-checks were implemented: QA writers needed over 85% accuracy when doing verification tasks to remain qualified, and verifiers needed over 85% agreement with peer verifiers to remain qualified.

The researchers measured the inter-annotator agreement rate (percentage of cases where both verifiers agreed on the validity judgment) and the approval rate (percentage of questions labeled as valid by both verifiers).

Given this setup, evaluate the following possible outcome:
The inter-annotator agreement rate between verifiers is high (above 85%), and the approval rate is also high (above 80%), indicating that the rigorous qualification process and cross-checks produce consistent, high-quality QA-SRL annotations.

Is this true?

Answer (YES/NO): YES